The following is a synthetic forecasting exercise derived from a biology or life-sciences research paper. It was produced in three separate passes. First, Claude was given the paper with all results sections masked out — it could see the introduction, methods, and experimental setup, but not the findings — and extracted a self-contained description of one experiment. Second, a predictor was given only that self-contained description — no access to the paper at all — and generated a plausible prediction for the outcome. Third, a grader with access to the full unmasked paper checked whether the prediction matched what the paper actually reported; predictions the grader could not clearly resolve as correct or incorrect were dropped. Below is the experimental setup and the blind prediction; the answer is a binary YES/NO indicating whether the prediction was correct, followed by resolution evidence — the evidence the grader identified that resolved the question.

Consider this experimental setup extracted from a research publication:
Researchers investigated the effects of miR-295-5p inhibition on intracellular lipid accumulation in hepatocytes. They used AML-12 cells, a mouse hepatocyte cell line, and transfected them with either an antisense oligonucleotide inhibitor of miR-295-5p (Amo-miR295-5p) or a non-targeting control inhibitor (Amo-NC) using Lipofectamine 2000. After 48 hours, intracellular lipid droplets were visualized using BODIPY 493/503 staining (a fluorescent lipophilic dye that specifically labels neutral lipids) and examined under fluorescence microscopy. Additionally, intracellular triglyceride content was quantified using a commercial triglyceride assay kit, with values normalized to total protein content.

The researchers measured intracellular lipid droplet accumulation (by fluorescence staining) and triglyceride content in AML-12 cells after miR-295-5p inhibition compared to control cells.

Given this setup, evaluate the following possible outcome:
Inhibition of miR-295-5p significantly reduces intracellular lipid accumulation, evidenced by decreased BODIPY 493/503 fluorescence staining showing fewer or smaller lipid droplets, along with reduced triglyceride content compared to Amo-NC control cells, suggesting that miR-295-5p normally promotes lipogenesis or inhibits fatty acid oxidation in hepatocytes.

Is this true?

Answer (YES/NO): NO